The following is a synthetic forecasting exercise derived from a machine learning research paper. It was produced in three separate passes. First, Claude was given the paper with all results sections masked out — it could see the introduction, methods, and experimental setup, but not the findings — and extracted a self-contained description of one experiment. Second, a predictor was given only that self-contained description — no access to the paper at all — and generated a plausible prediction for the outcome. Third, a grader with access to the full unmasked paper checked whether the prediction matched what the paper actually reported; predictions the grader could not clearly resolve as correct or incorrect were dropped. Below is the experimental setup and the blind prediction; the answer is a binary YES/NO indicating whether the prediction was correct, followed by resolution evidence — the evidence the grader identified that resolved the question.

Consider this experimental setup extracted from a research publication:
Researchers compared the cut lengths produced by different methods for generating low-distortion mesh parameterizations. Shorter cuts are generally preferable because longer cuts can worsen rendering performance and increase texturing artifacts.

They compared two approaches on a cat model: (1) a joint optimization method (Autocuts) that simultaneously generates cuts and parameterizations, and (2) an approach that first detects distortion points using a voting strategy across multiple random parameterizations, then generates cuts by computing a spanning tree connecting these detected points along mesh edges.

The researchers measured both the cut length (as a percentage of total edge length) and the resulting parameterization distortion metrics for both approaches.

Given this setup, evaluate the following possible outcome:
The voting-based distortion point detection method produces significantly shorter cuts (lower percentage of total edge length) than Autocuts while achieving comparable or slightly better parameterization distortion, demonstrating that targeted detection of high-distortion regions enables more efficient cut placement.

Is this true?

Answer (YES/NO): YES